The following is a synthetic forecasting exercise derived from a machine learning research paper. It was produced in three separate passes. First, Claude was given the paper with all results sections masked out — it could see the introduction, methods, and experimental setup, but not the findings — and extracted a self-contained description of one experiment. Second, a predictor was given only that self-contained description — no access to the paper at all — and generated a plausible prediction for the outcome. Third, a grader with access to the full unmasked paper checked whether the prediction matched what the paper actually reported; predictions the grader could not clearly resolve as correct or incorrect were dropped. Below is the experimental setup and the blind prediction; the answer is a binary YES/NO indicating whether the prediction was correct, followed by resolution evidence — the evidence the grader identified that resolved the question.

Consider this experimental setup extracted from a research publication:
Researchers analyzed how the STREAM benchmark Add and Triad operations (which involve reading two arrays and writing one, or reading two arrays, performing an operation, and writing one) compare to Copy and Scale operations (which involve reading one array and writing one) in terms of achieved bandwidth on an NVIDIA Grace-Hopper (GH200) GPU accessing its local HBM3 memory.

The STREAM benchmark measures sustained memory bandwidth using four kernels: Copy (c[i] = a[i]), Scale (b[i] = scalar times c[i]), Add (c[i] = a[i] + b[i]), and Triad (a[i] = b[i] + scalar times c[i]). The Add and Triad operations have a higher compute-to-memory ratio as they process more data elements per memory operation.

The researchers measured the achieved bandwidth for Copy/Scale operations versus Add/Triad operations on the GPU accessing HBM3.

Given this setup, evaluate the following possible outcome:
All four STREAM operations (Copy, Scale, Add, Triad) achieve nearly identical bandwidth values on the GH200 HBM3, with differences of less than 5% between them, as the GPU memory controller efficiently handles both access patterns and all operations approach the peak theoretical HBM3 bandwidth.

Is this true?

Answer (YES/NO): NO